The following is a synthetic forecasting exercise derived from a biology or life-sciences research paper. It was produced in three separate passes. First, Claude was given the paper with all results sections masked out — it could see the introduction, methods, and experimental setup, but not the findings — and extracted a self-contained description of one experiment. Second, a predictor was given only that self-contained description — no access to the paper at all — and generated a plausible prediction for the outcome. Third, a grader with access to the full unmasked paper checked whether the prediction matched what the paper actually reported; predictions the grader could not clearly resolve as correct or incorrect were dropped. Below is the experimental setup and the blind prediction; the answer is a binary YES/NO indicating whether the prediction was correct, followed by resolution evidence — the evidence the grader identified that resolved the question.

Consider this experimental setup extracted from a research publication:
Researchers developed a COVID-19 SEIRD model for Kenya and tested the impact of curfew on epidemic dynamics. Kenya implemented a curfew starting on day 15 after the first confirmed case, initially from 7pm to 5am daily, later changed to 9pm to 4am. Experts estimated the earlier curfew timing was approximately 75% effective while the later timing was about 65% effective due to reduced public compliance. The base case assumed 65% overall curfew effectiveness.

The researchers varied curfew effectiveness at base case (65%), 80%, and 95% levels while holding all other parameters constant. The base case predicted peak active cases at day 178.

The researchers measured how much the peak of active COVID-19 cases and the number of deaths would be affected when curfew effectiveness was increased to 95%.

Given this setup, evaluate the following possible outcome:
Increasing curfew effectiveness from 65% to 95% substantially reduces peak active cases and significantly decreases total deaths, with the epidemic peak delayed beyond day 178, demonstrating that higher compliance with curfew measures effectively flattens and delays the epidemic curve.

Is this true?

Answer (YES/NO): NO